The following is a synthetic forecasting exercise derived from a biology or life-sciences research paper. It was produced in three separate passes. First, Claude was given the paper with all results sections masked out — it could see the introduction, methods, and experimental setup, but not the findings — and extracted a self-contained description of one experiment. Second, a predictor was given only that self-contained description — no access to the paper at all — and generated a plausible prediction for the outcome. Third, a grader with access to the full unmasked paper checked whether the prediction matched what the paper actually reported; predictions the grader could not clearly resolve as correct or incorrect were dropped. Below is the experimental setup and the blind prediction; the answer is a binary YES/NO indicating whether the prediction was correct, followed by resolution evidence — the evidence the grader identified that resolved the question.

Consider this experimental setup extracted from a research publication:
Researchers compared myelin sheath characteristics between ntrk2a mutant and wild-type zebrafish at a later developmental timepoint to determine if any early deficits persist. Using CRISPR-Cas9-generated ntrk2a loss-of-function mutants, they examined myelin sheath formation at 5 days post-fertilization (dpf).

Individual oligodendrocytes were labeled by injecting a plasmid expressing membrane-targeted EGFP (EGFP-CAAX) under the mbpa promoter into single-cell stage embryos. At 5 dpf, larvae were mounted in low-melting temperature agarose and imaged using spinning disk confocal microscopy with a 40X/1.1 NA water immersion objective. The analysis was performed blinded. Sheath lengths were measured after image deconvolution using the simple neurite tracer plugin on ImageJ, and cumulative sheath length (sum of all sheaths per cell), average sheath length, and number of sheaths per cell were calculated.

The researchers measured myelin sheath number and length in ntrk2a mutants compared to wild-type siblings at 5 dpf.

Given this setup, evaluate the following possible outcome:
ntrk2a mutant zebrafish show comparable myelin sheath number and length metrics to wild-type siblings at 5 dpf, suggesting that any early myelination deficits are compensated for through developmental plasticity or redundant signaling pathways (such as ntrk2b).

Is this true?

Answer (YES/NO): YES